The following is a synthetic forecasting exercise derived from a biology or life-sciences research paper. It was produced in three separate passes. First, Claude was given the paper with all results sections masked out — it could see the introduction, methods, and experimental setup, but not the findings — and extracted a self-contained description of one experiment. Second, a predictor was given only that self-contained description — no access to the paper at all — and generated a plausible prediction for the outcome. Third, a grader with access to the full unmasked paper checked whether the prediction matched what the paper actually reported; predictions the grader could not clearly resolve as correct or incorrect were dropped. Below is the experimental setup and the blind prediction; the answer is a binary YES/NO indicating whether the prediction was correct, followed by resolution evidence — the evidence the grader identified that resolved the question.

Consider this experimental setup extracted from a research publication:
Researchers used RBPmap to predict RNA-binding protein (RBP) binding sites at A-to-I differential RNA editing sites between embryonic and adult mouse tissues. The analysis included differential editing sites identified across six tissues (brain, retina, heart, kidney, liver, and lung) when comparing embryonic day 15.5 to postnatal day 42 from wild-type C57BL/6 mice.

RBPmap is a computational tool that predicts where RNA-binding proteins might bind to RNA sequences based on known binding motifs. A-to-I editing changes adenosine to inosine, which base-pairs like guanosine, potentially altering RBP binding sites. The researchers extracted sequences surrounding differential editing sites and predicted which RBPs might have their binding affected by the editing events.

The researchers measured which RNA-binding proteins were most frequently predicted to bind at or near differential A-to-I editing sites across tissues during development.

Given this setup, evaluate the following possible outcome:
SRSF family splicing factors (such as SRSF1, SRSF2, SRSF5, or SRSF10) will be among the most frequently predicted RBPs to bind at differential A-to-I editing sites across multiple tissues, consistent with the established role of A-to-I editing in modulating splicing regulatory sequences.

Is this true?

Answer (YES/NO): YES